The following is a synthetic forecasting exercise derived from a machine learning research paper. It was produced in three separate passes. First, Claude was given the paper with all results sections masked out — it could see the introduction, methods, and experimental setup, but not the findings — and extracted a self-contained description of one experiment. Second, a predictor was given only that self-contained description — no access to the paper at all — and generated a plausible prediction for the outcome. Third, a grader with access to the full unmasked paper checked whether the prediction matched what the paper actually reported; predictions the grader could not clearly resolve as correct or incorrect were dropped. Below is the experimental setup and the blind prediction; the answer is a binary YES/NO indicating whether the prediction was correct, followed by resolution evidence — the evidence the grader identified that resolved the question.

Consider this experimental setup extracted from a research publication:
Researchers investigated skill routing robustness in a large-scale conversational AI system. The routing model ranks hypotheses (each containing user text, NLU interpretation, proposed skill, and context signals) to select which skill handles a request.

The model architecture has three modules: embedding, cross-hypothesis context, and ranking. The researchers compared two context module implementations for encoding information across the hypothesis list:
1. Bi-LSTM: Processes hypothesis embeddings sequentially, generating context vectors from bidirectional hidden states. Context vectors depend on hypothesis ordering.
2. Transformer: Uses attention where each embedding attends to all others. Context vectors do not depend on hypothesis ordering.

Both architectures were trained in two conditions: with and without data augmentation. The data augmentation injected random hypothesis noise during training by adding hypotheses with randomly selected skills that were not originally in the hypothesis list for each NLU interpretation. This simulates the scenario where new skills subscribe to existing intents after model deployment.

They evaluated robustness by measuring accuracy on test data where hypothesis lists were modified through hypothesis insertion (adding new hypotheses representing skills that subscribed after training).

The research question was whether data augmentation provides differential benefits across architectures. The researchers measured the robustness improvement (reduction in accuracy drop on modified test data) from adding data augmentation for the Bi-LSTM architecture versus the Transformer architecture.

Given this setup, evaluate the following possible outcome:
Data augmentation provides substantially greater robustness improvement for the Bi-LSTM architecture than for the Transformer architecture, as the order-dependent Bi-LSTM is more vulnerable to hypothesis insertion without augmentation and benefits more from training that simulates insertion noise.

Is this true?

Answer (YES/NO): YES